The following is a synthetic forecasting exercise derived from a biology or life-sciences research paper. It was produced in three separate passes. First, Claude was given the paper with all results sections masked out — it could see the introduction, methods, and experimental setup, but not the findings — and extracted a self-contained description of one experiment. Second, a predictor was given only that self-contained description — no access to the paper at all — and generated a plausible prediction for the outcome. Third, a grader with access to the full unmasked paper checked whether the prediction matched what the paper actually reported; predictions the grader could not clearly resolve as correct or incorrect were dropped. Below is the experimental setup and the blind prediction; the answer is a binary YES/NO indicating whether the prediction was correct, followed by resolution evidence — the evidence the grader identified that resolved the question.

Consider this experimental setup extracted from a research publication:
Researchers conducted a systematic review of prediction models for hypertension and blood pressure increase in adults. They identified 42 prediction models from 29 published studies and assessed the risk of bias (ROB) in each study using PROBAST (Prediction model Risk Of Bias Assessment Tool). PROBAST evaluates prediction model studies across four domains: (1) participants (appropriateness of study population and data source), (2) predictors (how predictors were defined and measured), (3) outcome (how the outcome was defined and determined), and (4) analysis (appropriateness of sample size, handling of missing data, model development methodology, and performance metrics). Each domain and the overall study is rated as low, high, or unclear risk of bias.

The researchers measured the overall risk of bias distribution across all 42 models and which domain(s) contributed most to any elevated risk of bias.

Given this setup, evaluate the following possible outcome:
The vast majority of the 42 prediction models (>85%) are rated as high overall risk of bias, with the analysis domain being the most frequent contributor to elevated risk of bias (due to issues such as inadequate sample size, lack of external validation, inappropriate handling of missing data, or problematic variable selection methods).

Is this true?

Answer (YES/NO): YES